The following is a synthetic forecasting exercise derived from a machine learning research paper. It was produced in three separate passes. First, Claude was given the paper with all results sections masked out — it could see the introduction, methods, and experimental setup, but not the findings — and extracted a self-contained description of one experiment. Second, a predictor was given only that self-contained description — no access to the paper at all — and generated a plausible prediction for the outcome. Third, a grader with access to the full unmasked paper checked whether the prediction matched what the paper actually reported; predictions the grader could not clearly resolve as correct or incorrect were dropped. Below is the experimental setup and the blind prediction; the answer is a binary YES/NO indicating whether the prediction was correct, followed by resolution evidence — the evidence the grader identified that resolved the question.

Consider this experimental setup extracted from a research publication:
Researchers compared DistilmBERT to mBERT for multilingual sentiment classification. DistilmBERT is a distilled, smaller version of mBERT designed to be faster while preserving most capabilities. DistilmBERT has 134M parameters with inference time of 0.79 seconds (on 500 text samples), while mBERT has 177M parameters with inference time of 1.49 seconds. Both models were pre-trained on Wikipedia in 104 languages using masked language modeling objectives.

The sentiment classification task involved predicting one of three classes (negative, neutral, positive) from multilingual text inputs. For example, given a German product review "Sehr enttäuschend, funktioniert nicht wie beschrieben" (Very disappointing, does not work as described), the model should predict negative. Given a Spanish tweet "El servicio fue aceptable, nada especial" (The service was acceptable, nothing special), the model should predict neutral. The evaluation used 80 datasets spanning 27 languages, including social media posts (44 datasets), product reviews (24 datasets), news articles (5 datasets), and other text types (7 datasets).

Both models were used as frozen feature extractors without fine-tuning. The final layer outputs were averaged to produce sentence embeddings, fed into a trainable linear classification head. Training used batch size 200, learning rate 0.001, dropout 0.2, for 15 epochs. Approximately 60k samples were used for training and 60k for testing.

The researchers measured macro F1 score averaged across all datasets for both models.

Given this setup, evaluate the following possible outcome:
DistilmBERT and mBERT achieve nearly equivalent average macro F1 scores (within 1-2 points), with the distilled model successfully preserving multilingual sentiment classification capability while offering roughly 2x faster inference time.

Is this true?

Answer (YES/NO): YES